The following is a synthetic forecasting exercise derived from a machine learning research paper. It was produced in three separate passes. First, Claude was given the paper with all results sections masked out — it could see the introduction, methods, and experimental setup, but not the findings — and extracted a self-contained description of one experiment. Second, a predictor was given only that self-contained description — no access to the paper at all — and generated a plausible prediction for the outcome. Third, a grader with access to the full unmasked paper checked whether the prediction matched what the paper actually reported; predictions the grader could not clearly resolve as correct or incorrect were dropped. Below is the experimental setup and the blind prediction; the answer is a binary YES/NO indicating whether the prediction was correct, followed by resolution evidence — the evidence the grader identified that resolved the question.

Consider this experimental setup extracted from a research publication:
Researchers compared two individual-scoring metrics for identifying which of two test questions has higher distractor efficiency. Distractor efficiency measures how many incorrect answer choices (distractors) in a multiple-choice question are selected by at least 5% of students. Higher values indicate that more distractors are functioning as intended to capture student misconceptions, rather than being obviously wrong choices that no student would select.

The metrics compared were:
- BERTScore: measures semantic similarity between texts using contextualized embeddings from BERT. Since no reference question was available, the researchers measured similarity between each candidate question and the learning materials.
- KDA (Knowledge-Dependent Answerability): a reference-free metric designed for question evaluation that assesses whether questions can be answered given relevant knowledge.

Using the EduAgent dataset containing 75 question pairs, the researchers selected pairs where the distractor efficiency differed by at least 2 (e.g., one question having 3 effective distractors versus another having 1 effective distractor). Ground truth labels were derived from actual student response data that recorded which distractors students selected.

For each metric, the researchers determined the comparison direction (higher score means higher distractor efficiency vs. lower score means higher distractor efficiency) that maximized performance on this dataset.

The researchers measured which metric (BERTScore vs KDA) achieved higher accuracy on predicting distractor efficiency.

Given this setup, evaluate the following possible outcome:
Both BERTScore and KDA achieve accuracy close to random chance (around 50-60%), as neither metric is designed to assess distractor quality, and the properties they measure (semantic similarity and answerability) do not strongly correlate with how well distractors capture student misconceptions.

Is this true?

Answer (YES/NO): NO